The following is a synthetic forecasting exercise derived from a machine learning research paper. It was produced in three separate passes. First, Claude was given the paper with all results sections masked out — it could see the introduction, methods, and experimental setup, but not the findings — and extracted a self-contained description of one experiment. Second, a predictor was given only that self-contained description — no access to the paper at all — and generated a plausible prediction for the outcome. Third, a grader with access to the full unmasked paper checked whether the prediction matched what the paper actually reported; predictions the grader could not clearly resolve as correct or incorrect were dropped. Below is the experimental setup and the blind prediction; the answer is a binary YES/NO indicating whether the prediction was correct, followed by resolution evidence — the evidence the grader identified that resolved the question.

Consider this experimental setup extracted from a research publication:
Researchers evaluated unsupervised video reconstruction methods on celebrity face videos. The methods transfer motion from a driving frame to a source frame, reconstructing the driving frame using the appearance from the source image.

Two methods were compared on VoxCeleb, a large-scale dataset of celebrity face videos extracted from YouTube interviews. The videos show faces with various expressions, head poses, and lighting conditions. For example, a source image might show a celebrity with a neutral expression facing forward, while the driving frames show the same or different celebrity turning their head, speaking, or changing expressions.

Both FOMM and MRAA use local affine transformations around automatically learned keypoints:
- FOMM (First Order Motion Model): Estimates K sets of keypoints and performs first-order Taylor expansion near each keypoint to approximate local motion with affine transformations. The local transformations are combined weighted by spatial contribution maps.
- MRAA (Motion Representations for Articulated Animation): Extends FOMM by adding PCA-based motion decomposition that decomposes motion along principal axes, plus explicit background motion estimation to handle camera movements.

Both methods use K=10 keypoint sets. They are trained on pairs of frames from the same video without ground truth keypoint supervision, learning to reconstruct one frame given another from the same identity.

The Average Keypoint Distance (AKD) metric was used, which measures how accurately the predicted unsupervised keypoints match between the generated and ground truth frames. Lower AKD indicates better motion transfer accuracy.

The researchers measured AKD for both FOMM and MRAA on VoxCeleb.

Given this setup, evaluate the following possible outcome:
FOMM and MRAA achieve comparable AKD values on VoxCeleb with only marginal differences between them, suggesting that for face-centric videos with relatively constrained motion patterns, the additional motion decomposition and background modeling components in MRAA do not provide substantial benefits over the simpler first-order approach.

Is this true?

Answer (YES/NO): YES